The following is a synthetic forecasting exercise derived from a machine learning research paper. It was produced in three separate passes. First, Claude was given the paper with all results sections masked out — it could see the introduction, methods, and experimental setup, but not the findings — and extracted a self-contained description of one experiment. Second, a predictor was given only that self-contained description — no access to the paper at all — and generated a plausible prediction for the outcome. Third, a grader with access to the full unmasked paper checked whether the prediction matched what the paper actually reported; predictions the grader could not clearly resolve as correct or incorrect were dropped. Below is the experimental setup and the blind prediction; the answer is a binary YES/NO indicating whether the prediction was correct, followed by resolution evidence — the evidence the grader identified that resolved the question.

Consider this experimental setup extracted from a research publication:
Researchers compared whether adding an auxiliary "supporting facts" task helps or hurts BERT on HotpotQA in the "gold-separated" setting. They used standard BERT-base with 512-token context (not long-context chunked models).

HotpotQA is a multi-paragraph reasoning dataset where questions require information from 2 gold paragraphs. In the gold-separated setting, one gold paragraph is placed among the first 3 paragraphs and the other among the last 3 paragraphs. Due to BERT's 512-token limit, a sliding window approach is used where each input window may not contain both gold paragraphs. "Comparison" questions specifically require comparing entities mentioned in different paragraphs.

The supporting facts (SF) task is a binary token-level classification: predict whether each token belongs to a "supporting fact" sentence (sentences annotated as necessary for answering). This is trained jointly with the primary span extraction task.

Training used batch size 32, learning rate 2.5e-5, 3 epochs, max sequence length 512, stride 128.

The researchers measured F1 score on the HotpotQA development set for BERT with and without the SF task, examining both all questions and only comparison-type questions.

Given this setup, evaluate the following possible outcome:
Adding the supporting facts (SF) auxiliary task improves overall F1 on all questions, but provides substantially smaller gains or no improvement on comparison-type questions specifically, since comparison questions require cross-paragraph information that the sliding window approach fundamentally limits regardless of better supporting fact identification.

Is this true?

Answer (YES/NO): NO